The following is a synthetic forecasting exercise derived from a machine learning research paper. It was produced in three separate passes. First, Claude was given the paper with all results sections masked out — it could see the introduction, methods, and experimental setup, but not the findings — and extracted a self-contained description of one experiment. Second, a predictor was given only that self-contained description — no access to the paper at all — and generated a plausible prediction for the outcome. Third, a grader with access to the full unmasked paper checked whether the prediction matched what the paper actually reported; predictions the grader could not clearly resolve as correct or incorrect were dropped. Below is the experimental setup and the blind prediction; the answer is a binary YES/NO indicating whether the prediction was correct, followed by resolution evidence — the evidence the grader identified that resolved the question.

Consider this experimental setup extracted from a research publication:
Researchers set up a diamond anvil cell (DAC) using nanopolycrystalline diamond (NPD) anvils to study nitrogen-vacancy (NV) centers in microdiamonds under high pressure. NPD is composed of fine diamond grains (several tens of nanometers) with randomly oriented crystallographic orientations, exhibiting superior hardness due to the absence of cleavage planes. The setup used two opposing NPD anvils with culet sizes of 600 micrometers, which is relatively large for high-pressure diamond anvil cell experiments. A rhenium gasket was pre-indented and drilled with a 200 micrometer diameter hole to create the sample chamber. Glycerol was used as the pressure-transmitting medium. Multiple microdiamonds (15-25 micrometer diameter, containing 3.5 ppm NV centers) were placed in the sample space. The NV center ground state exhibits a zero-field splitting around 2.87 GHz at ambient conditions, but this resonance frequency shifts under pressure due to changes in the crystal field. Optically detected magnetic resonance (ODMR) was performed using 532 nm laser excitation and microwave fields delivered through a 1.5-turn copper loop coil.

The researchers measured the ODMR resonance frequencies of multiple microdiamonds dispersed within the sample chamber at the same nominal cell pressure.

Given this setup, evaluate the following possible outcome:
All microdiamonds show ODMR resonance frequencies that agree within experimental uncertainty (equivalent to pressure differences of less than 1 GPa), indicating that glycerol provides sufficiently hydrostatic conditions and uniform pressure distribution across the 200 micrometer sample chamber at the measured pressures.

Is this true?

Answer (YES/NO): NO